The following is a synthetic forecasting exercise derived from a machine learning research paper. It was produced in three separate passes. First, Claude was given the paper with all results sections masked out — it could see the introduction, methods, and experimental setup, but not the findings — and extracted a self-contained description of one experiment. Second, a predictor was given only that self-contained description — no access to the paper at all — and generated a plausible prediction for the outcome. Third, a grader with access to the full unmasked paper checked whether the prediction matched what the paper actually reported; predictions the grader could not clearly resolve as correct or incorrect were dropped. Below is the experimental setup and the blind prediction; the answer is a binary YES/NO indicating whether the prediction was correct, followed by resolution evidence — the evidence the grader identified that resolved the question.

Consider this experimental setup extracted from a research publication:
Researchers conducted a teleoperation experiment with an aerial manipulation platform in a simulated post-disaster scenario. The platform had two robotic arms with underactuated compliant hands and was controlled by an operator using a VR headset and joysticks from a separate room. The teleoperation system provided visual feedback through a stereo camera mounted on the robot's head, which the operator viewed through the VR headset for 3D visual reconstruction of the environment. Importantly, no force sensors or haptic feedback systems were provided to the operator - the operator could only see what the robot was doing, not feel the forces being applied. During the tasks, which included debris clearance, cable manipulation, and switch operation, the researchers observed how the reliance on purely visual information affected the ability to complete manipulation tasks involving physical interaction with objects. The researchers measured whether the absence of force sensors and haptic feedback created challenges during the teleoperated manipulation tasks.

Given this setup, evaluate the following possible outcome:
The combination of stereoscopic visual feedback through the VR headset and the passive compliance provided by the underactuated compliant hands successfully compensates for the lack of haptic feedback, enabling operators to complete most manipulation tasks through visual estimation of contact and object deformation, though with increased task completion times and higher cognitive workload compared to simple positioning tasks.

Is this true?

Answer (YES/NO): NO